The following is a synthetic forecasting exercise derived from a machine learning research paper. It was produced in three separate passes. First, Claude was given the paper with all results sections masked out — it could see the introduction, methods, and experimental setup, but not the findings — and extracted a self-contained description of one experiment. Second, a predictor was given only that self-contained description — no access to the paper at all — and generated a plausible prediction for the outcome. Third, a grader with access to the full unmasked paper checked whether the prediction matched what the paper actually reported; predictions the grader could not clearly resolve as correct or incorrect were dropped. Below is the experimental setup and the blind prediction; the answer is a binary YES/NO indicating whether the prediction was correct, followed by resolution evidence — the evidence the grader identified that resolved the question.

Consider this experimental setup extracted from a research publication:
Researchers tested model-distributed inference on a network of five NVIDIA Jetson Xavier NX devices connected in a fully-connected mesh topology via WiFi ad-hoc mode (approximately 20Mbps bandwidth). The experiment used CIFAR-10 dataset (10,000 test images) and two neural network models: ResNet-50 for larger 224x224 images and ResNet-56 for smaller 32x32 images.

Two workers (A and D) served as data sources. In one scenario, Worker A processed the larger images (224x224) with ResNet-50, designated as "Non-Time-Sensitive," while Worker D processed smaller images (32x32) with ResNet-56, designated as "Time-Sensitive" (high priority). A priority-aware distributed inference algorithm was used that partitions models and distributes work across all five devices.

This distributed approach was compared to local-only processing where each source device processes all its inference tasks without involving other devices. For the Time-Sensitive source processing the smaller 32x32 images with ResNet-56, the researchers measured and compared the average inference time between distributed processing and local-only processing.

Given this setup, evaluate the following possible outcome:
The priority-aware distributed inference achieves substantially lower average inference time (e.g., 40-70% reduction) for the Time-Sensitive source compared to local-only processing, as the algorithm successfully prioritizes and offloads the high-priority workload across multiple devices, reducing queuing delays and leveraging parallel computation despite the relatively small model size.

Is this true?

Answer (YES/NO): NO